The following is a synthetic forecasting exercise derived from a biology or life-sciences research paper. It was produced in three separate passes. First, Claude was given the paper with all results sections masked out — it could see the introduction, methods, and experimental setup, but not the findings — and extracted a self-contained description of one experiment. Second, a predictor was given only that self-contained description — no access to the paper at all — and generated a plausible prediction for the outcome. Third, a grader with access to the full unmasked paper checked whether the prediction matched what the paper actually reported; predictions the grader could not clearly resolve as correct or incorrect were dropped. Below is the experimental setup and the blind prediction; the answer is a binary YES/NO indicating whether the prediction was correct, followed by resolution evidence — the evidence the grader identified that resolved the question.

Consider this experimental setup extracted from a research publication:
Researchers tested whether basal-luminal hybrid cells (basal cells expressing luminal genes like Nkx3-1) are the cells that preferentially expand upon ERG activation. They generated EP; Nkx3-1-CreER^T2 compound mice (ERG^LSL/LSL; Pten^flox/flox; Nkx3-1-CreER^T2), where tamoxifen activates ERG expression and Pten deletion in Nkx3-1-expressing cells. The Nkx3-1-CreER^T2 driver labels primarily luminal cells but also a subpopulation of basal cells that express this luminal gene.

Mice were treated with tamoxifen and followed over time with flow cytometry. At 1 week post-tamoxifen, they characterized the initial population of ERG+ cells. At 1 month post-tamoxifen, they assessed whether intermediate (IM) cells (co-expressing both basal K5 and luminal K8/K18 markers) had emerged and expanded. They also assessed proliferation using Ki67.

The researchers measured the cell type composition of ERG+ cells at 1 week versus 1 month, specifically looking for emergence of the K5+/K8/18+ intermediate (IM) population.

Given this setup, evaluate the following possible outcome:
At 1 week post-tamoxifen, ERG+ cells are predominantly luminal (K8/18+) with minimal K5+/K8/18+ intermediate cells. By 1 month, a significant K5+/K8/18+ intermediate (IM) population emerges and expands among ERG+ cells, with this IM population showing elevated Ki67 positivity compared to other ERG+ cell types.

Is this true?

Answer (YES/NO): YES